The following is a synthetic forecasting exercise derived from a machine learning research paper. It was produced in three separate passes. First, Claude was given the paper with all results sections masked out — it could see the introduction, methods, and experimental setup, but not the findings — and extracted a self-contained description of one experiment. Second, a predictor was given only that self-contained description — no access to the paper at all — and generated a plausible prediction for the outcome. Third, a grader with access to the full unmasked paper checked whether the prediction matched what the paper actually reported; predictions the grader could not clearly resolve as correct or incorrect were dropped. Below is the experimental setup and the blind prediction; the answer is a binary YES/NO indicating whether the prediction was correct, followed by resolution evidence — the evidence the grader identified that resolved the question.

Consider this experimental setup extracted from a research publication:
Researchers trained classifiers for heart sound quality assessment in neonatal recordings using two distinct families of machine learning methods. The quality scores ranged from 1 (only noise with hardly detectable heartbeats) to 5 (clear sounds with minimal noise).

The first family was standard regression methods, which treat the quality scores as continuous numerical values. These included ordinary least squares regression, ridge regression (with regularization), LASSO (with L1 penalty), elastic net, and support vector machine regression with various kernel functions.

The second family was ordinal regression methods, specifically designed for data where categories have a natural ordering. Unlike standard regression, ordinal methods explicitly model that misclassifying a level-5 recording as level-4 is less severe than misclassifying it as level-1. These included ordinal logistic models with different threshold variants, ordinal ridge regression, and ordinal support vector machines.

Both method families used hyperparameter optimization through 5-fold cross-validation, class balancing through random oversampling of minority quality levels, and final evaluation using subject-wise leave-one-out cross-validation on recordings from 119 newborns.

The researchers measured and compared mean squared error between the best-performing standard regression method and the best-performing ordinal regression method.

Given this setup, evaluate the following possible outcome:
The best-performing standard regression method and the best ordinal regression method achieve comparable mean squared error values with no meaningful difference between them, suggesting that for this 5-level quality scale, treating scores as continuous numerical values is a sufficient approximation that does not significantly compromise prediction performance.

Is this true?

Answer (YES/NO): NO